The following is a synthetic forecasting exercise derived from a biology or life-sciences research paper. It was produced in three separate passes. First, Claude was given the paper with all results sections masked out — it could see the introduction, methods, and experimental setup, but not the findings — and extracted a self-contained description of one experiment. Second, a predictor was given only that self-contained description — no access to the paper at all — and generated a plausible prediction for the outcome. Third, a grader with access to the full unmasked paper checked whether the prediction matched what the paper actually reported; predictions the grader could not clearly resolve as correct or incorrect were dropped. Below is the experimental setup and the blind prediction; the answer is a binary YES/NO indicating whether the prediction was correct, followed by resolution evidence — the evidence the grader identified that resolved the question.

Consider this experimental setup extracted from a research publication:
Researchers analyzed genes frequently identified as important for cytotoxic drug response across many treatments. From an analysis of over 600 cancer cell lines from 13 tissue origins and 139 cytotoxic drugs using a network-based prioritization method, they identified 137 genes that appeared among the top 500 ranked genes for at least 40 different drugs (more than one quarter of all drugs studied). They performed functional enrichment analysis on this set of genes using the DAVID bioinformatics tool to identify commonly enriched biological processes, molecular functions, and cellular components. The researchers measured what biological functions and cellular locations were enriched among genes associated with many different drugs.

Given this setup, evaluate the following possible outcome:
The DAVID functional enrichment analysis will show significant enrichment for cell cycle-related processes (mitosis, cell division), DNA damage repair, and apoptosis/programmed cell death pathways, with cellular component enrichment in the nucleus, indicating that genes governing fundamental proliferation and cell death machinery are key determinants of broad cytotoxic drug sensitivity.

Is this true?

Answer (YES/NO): NO